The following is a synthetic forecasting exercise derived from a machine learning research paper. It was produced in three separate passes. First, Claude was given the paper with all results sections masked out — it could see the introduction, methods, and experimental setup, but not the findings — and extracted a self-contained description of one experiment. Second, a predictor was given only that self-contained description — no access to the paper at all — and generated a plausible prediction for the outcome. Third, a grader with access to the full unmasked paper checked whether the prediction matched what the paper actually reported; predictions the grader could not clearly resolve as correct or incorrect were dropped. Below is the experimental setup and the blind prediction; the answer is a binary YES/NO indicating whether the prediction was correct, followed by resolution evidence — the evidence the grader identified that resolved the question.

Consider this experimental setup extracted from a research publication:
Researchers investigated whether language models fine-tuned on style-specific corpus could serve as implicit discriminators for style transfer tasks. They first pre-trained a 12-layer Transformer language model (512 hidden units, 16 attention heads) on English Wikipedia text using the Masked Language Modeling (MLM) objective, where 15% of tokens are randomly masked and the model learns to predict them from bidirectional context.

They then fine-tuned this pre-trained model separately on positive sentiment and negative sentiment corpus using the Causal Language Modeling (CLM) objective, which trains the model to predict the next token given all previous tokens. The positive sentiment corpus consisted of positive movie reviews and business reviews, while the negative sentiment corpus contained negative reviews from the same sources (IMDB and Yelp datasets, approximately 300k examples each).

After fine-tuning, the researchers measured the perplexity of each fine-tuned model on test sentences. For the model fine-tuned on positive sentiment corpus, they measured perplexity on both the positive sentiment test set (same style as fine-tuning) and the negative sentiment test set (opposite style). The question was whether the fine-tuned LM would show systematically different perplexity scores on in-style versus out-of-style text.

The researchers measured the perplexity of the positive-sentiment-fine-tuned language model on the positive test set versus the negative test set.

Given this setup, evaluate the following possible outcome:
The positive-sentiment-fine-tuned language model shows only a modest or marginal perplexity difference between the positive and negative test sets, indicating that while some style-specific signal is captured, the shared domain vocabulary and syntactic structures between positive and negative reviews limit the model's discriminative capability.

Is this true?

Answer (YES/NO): NO